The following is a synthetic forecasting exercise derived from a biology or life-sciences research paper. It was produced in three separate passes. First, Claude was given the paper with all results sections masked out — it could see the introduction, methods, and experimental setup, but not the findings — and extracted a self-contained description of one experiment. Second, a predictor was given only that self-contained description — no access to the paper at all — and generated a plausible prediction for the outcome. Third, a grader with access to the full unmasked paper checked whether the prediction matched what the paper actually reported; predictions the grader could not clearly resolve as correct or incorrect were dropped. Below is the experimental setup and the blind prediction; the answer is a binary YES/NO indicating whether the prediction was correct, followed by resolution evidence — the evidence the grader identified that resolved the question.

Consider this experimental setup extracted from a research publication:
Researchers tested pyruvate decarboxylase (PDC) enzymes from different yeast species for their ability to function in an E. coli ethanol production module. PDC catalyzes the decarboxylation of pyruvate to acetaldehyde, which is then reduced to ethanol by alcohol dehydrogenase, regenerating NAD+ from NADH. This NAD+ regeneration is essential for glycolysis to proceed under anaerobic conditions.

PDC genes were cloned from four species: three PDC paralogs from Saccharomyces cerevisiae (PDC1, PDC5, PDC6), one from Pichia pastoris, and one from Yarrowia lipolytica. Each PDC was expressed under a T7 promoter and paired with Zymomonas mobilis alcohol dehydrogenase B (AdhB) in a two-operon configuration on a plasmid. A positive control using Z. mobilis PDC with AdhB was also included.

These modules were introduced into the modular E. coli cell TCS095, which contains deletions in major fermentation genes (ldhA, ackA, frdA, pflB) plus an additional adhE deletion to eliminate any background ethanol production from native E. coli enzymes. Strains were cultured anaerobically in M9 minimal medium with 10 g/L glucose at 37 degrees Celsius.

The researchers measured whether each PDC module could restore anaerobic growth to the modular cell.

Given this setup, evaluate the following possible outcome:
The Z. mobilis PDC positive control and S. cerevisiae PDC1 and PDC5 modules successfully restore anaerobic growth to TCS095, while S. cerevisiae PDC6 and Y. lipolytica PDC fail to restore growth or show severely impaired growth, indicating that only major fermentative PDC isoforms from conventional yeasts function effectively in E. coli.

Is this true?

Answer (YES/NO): NO